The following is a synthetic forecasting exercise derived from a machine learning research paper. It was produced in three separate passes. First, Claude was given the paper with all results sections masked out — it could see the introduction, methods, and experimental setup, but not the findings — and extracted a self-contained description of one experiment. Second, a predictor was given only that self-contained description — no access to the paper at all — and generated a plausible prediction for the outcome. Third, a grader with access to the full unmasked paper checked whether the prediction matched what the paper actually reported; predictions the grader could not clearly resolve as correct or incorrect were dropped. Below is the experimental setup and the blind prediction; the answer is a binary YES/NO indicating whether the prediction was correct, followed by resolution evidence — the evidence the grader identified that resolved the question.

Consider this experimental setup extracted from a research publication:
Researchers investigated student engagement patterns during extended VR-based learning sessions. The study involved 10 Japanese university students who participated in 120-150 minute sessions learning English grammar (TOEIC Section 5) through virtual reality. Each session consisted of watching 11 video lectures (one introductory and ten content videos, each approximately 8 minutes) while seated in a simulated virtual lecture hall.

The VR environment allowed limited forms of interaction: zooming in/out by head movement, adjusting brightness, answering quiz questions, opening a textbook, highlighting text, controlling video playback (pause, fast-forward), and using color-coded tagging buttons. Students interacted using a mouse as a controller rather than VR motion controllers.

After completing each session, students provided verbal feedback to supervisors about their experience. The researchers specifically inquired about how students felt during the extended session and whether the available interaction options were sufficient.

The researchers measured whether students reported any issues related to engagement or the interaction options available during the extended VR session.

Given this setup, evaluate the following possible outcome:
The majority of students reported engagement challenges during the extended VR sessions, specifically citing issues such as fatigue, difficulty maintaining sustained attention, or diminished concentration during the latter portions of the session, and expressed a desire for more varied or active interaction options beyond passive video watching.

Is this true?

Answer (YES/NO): NO